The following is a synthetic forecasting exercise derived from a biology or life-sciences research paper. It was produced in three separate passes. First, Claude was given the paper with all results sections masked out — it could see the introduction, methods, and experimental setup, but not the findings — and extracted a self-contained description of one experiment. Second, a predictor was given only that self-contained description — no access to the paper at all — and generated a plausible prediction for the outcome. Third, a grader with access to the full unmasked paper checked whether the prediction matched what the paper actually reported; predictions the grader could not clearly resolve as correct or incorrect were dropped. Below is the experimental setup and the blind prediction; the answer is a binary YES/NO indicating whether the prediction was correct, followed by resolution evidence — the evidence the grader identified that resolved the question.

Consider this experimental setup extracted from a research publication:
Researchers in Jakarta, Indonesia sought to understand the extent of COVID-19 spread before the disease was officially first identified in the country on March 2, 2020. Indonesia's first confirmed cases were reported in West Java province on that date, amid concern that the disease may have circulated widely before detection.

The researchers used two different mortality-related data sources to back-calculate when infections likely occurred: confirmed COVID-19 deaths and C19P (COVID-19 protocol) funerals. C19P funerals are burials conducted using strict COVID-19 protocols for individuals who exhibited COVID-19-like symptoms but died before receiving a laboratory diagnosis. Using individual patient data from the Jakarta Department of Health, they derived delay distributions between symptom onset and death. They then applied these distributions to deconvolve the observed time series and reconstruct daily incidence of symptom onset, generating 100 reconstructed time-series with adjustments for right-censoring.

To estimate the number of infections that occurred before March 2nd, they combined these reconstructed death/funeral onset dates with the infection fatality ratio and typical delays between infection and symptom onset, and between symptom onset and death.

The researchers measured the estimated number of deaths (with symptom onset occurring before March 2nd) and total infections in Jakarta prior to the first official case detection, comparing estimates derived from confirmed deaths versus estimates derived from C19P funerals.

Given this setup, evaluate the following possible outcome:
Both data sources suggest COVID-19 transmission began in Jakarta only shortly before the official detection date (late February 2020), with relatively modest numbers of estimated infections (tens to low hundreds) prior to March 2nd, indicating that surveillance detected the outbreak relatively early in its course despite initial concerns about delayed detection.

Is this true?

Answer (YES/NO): NO